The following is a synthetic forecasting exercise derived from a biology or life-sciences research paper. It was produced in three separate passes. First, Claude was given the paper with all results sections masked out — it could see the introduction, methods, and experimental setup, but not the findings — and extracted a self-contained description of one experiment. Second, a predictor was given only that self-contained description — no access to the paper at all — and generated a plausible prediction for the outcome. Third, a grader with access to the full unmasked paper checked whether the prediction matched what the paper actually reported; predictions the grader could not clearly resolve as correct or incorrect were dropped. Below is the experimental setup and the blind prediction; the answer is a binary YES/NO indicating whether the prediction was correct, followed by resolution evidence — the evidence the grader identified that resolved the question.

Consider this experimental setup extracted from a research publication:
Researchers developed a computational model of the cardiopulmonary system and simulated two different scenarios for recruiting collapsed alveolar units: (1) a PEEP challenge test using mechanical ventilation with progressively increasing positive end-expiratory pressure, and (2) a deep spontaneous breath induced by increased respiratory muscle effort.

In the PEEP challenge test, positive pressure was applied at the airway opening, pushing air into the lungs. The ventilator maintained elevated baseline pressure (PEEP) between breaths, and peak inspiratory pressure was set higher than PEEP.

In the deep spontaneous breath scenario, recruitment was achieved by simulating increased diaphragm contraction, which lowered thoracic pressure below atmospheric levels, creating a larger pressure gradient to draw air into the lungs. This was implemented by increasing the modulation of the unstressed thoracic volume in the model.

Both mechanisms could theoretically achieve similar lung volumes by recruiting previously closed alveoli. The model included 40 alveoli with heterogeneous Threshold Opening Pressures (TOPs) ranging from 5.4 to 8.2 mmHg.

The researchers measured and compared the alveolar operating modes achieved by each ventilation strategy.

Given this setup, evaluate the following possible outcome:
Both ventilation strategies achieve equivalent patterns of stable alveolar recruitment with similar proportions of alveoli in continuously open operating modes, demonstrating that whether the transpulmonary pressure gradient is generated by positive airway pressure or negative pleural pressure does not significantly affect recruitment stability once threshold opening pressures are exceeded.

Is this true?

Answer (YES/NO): YES